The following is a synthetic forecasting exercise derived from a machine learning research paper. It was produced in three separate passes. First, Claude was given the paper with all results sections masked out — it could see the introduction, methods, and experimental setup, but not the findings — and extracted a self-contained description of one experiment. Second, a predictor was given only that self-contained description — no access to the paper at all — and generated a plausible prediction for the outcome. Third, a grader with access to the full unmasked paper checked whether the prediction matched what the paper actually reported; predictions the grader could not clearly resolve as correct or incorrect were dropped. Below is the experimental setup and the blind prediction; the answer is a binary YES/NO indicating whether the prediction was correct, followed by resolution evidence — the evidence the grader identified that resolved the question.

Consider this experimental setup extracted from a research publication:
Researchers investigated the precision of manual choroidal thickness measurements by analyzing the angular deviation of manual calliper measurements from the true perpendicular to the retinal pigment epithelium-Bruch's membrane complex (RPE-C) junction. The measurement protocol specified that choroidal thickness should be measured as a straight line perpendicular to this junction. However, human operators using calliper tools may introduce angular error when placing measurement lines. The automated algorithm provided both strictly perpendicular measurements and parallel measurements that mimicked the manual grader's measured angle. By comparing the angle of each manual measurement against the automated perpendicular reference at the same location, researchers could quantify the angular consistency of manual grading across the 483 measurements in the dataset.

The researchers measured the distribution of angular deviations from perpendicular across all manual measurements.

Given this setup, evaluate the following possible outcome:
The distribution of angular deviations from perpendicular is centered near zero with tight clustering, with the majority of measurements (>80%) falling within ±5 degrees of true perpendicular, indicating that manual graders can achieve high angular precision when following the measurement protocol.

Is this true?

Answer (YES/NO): NO